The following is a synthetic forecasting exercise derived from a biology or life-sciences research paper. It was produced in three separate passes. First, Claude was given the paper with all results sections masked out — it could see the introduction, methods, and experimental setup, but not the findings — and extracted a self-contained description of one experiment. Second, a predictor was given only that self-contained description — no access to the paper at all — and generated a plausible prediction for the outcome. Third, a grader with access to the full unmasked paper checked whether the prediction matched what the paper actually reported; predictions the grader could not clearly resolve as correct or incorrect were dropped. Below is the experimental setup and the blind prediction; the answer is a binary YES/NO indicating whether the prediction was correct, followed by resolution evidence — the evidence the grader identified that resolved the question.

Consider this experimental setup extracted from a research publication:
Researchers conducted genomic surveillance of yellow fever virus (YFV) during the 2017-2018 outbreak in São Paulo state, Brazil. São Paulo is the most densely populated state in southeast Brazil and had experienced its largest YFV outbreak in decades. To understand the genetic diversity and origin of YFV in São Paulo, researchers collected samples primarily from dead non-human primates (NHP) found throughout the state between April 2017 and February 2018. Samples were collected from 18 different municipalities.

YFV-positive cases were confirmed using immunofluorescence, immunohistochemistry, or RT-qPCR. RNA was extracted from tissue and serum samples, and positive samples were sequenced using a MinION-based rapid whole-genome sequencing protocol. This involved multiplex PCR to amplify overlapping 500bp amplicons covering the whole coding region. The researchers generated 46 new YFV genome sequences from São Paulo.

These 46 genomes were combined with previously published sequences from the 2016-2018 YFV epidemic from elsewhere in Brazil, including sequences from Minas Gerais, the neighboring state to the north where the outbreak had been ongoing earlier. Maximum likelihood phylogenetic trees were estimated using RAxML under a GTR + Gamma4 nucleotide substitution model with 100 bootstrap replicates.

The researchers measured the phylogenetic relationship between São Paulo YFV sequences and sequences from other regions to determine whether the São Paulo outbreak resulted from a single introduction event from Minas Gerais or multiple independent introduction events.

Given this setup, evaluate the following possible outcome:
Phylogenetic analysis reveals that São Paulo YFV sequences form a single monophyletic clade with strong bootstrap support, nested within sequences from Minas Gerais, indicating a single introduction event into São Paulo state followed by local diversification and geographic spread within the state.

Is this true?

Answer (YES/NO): YES